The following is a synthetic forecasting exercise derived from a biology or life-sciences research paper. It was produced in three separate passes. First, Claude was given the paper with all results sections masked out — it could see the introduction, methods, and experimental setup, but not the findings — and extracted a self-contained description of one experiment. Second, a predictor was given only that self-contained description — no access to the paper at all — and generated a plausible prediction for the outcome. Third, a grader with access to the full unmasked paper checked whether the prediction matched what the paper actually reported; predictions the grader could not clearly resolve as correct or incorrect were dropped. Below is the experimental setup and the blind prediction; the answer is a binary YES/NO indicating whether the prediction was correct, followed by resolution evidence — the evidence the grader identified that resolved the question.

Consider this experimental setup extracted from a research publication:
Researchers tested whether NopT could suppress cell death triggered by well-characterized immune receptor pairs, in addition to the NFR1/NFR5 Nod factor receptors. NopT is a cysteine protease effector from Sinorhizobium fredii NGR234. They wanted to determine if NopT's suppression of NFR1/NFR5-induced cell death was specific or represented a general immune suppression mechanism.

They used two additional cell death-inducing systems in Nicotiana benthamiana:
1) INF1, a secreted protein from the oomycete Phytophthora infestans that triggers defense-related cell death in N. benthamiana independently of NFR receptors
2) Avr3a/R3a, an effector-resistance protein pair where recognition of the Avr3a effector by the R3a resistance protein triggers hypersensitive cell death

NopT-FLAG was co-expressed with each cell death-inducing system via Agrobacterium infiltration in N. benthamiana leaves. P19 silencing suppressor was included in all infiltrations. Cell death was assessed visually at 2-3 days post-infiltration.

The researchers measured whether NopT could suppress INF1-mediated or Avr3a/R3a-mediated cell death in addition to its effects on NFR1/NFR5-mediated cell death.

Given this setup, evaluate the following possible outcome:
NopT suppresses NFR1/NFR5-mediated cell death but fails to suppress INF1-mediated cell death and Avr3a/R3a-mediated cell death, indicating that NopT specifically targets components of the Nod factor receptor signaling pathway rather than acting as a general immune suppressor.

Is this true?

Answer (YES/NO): YES